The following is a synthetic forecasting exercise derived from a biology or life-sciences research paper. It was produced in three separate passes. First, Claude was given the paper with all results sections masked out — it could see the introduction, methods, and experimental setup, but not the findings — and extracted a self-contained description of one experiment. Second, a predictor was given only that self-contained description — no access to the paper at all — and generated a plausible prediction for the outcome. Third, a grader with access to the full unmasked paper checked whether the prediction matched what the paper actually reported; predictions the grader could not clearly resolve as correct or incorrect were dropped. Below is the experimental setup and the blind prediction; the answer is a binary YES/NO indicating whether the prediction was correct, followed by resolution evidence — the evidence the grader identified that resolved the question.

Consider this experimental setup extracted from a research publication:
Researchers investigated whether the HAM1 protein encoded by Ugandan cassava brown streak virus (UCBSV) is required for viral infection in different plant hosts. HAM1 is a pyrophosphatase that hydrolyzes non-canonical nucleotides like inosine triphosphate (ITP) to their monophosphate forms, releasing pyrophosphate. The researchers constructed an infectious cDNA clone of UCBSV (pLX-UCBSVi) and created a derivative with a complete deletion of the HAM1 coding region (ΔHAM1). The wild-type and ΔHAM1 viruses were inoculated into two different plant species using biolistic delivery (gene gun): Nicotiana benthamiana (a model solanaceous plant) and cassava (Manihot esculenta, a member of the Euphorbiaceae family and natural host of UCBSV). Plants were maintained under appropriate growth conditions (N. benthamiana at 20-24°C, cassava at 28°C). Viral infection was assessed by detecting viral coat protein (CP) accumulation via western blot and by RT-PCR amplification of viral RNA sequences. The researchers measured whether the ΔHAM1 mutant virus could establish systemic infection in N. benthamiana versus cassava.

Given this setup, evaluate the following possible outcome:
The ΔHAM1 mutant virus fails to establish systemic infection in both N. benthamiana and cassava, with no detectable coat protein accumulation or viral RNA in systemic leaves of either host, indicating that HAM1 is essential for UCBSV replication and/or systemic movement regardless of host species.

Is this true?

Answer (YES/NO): NO